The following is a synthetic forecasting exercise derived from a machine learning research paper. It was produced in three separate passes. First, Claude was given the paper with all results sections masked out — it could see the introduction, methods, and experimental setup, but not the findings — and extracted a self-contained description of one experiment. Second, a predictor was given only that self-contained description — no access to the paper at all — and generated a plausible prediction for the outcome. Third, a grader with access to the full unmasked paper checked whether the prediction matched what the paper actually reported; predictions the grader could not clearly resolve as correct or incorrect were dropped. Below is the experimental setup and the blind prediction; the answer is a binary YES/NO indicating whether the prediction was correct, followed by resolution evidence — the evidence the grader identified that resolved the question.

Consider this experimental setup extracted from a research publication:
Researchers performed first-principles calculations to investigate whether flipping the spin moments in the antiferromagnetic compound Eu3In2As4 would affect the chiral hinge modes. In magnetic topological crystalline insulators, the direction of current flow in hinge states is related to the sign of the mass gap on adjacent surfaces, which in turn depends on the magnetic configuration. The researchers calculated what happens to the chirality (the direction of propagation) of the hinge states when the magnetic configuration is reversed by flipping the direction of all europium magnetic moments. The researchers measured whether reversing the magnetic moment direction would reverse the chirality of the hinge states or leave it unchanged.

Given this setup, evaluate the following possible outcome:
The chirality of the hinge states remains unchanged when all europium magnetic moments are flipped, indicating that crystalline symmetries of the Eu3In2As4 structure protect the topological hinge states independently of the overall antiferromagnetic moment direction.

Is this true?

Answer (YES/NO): NO